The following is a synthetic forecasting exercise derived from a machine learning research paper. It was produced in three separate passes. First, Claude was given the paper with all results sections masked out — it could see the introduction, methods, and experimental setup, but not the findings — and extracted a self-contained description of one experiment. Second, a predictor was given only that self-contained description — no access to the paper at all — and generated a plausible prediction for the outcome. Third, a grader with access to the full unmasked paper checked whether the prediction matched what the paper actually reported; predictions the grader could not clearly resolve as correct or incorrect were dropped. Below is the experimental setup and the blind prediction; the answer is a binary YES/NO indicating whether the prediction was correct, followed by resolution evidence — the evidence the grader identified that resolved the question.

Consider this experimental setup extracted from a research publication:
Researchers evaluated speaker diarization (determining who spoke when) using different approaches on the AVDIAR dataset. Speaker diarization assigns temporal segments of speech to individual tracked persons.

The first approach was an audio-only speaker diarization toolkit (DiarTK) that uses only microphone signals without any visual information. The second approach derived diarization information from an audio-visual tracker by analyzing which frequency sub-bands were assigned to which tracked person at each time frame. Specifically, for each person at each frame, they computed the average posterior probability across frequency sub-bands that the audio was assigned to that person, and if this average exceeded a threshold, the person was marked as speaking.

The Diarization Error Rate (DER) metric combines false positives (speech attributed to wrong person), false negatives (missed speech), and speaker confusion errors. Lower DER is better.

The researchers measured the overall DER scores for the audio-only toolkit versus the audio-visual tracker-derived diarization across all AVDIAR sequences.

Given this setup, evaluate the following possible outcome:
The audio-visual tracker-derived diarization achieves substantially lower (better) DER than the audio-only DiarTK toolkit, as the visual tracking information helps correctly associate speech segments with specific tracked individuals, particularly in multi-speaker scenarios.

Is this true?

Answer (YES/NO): YES